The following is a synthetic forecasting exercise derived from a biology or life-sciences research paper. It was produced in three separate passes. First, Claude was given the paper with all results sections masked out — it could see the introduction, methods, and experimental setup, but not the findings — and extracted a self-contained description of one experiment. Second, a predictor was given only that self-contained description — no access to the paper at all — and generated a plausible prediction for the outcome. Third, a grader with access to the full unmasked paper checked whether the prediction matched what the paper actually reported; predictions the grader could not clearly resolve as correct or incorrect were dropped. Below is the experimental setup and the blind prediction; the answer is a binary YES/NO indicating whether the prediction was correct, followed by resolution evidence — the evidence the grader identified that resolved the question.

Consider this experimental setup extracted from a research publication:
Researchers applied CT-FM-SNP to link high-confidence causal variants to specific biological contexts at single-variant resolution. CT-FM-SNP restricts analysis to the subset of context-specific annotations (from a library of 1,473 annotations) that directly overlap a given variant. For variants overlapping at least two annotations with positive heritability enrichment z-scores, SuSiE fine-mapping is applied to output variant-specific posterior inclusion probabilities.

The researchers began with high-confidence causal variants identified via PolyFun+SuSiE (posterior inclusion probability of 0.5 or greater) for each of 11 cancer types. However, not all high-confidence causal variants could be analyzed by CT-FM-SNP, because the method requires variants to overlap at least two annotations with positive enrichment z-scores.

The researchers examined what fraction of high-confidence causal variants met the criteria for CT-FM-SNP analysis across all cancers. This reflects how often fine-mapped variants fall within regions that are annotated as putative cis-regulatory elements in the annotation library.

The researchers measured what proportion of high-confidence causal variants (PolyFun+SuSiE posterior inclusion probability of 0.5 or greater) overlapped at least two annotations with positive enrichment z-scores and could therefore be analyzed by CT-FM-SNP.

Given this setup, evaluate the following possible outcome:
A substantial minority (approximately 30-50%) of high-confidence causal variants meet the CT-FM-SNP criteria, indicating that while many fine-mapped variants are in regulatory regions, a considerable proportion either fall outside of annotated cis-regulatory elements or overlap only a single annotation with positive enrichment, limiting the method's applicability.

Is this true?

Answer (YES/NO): NO